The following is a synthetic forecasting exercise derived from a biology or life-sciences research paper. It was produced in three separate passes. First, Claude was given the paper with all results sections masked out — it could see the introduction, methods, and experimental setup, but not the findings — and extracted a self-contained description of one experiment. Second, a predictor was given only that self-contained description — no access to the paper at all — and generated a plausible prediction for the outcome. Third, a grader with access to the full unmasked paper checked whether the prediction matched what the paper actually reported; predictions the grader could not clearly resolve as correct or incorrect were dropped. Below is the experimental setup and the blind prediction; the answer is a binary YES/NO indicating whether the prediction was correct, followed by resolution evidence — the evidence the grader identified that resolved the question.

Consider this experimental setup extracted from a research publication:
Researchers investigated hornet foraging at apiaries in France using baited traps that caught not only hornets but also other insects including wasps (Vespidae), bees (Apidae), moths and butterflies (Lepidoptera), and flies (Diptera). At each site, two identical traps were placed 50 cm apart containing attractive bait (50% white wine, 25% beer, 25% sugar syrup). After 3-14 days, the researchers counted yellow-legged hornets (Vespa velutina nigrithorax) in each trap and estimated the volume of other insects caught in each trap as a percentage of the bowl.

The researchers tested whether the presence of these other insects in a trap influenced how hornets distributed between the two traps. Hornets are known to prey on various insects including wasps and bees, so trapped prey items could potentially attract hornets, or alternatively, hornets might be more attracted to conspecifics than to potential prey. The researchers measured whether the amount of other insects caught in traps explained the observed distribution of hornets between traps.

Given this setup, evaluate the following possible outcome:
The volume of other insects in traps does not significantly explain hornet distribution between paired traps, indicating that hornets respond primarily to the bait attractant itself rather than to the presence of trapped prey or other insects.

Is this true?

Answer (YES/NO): NO